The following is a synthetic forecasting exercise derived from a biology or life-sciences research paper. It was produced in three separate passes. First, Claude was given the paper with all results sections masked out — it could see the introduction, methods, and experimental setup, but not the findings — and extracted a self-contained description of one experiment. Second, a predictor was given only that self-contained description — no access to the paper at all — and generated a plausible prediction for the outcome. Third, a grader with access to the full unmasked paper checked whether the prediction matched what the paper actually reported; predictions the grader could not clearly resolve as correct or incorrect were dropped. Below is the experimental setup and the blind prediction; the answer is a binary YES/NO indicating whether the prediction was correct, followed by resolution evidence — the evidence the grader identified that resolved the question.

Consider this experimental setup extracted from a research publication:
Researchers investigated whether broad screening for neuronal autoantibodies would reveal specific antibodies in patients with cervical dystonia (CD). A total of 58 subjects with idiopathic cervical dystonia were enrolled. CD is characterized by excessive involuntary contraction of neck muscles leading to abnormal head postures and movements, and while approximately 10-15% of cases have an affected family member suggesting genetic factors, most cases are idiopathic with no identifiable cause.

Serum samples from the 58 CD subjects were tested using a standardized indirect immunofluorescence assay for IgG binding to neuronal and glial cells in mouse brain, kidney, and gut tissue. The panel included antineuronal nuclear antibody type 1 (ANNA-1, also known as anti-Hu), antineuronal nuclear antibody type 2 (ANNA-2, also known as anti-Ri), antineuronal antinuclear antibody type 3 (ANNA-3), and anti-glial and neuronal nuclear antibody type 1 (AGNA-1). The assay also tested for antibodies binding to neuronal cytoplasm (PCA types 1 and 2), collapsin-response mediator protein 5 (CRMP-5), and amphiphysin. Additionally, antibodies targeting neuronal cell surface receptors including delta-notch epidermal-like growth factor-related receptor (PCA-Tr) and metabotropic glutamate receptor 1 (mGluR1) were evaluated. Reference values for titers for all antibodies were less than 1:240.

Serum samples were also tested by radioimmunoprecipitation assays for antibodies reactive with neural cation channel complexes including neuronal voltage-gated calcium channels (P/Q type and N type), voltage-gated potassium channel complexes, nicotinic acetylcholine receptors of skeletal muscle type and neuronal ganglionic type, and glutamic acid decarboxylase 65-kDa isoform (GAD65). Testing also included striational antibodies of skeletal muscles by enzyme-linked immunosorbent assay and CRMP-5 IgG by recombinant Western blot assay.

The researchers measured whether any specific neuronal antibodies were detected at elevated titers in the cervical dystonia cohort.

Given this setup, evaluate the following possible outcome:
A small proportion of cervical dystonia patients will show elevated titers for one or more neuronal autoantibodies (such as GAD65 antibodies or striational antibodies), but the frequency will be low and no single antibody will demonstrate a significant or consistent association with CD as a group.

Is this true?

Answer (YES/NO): NO